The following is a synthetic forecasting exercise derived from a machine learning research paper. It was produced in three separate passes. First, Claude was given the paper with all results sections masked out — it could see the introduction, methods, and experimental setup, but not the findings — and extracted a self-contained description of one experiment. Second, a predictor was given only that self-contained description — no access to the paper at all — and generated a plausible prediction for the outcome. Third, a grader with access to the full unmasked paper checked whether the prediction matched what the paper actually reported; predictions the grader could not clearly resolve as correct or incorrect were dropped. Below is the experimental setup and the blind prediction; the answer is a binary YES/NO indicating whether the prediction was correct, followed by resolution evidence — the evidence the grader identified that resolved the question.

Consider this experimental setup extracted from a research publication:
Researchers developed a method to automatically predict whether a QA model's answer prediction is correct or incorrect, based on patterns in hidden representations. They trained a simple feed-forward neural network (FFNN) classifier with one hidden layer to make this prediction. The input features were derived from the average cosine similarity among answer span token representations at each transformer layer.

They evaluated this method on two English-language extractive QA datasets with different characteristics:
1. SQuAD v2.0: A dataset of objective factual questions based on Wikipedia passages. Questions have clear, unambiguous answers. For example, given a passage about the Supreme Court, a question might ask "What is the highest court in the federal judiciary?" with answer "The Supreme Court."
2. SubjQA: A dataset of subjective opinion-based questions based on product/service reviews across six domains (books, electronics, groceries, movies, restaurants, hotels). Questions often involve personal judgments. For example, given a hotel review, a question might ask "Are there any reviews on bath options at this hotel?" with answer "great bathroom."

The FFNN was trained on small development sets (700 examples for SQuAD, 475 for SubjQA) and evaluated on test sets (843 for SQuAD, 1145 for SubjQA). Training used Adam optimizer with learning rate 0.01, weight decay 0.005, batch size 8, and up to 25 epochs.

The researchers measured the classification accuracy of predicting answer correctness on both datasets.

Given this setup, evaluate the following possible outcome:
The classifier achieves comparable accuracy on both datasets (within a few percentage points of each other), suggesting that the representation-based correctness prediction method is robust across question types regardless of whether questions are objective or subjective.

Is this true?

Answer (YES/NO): NO